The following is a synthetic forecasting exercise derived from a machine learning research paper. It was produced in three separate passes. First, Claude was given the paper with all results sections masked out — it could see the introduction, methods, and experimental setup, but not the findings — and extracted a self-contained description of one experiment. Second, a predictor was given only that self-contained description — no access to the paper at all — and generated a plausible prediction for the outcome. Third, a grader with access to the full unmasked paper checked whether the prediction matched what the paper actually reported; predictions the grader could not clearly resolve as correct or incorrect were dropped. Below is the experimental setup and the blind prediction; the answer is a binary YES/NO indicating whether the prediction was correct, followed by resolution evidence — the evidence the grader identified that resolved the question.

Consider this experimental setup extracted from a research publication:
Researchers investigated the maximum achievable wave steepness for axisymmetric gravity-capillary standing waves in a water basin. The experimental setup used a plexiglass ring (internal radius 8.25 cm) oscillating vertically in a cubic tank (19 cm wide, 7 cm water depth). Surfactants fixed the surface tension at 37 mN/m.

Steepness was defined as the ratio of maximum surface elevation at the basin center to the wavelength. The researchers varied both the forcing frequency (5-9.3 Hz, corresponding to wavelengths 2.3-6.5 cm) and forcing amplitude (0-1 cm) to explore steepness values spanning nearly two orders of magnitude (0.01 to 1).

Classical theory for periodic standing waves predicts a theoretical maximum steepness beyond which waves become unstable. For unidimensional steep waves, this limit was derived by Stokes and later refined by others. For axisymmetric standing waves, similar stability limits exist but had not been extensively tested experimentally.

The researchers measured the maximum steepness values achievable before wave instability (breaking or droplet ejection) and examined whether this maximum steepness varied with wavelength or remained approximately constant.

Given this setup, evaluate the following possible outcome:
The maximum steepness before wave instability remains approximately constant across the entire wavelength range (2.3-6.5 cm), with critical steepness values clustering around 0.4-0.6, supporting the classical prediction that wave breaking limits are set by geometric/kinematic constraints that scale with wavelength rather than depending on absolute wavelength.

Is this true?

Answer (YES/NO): NO